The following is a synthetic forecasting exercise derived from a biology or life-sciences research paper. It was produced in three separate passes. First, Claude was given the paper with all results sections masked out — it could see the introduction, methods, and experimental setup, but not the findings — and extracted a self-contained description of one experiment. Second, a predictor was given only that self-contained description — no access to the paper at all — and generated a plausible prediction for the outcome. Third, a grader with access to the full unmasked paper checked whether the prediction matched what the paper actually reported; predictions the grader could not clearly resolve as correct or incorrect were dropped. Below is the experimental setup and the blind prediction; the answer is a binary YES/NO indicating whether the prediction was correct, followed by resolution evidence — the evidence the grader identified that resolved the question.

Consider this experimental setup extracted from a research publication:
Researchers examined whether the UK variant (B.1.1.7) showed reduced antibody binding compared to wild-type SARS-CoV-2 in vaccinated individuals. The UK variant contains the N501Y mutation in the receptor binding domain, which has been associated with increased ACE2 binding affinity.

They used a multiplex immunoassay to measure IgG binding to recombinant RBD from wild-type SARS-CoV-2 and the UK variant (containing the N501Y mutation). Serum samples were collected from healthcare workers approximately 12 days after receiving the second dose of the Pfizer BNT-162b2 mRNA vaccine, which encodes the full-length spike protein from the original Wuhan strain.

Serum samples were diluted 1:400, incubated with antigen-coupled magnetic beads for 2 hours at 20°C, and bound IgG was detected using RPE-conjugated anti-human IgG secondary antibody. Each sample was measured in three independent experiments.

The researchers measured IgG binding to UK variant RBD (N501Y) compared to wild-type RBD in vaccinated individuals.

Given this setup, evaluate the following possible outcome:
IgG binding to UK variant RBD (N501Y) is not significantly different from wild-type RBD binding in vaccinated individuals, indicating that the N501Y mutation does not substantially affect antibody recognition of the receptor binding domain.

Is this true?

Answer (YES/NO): YES